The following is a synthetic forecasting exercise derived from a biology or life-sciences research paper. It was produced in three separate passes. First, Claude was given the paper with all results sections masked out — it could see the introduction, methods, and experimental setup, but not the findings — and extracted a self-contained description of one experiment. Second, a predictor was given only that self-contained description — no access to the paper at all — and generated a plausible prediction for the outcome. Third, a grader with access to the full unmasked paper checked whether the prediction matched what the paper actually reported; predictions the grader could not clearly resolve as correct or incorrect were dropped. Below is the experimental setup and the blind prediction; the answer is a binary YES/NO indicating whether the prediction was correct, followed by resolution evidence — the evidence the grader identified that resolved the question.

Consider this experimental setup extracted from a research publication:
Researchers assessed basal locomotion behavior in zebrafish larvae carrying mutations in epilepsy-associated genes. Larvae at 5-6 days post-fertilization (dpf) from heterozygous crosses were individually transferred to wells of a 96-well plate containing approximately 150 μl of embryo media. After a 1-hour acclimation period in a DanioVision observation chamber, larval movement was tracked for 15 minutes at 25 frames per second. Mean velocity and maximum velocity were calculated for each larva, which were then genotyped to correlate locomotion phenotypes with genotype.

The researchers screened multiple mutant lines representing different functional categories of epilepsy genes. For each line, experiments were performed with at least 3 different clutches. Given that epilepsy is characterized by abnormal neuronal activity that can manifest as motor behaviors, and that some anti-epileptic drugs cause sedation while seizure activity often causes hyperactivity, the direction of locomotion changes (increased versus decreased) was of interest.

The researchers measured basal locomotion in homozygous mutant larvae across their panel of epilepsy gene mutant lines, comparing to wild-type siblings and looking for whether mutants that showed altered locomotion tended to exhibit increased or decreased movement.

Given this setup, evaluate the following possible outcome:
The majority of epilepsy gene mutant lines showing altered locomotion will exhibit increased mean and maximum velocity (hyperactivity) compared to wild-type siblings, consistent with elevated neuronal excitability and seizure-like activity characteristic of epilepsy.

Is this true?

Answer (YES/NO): NO